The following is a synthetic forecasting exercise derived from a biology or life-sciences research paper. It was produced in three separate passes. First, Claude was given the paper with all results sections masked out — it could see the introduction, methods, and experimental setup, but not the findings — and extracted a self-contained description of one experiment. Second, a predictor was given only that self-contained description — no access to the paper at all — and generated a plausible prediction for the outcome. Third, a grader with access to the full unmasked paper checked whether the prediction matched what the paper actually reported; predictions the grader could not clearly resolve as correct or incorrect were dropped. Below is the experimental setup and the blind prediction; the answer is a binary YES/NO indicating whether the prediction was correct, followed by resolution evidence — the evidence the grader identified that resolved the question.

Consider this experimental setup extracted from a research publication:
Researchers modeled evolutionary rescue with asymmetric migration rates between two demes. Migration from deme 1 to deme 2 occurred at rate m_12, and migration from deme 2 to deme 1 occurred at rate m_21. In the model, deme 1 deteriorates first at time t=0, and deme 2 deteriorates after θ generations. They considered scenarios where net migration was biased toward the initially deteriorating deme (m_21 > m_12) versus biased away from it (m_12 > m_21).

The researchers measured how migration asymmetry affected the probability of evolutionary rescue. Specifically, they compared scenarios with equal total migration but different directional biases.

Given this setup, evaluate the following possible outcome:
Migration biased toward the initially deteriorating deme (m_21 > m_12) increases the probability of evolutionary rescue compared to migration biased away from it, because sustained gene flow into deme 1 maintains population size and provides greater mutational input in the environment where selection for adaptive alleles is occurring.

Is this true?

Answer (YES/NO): YES